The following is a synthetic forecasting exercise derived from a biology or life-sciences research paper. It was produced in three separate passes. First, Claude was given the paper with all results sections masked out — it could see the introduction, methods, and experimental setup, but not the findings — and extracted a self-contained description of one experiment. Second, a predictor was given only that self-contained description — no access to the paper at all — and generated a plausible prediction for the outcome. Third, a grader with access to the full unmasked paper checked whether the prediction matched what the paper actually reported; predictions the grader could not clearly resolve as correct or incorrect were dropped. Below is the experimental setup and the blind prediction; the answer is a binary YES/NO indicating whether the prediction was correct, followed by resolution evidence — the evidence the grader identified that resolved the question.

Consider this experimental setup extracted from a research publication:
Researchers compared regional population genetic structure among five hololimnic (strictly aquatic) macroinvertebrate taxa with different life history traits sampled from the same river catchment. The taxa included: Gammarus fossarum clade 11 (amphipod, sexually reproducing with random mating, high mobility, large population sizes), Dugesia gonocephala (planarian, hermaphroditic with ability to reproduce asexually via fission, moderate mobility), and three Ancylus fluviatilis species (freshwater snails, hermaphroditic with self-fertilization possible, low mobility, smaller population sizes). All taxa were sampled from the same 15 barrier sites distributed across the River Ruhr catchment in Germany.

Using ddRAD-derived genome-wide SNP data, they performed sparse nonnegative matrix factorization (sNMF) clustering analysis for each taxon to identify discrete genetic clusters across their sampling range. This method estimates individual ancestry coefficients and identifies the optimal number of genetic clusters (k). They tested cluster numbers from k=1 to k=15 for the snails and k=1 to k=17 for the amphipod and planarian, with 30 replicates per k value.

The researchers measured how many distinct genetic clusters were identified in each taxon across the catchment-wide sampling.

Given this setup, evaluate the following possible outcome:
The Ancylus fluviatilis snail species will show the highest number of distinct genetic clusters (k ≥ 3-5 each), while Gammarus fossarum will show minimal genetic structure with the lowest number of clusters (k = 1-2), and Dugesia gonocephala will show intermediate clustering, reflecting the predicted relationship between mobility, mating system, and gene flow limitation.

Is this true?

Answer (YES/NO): NO